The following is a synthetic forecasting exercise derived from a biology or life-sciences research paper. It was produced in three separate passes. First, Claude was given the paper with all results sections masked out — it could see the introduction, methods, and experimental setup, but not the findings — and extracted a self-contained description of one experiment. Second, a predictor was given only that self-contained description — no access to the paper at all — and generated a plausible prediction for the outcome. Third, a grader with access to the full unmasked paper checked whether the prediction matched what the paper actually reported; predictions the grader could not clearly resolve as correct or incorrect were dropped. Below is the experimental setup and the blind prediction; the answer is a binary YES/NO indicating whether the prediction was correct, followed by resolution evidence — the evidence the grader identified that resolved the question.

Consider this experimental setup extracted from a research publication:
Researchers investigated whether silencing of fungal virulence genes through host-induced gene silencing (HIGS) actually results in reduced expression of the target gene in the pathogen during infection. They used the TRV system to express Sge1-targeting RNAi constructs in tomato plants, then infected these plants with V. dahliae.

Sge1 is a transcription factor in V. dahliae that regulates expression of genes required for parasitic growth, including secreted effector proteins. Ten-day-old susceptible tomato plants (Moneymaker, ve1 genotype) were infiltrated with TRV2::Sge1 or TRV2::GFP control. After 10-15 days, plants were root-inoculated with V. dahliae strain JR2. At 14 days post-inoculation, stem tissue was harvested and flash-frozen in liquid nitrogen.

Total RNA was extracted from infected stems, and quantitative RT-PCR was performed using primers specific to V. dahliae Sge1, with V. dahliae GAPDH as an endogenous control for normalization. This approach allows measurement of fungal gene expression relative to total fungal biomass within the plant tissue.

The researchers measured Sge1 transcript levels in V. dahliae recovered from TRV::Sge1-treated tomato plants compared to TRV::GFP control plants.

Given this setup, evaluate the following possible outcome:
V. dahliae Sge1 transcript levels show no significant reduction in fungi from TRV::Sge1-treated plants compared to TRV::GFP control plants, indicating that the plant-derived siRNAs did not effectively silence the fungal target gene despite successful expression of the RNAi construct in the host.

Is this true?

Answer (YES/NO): YES